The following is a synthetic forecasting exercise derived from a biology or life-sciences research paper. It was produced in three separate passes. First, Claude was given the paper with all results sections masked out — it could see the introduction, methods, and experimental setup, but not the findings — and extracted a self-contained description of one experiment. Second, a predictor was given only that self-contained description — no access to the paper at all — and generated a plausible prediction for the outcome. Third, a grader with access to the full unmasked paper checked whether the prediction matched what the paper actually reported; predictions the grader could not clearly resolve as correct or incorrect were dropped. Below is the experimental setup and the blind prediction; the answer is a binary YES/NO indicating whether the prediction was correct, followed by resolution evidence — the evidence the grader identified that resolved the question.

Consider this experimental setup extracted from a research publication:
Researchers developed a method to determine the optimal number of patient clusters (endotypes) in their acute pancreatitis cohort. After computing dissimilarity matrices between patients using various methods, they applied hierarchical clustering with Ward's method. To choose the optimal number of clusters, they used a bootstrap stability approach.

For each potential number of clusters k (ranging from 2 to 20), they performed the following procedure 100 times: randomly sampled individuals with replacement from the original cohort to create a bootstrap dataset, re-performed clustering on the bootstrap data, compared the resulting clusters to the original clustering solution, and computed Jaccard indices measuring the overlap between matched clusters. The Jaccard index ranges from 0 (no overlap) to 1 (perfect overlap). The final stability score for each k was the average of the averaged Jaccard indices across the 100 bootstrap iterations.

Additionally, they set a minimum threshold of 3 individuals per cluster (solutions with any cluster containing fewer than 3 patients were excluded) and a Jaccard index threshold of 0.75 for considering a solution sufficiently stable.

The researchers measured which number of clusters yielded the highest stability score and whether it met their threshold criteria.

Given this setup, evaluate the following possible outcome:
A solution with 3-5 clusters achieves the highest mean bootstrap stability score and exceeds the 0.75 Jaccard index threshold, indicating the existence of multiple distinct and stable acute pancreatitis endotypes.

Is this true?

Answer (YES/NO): YES